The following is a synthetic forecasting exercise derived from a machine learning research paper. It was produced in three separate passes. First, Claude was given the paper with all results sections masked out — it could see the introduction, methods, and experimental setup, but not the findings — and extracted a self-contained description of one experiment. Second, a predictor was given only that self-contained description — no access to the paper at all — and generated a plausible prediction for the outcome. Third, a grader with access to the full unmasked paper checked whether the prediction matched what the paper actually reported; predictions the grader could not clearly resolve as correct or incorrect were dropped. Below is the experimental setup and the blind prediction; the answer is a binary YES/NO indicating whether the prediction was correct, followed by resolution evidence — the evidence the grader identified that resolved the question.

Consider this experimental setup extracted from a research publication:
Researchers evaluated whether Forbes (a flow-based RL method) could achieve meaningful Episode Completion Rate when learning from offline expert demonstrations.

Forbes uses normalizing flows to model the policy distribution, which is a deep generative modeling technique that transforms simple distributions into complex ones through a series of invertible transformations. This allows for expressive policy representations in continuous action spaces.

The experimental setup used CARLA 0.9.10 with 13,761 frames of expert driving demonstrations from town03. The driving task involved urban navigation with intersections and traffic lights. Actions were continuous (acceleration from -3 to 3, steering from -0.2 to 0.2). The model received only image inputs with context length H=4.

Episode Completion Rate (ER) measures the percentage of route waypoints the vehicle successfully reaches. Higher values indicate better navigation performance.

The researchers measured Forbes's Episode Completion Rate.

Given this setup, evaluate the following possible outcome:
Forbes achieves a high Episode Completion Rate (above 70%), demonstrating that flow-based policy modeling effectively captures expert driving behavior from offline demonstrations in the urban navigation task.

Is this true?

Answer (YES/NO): NO